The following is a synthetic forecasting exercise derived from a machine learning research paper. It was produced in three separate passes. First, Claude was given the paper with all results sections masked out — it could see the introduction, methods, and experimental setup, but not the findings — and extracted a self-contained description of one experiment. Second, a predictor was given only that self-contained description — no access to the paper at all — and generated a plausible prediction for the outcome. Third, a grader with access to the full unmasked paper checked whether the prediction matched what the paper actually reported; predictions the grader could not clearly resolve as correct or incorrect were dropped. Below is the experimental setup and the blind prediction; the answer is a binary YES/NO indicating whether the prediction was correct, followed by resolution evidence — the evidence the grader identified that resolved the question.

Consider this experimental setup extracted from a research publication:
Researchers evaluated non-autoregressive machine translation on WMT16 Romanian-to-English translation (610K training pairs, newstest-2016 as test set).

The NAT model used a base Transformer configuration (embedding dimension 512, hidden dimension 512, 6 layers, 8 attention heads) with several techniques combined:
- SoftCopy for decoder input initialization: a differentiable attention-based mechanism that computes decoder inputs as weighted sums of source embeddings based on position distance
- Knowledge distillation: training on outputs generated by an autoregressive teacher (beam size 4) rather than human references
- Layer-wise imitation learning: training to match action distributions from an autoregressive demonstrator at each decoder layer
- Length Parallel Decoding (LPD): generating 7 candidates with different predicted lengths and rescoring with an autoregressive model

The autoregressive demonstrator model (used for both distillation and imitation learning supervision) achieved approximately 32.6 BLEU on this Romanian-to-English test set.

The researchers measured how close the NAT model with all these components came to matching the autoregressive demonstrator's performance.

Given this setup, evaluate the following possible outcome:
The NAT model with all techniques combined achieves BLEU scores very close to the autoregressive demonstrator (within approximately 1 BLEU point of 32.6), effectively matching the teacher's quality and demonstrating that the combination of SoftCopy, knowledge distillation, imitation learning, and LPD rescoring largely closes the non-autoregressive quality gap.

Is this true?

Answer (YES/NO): YES